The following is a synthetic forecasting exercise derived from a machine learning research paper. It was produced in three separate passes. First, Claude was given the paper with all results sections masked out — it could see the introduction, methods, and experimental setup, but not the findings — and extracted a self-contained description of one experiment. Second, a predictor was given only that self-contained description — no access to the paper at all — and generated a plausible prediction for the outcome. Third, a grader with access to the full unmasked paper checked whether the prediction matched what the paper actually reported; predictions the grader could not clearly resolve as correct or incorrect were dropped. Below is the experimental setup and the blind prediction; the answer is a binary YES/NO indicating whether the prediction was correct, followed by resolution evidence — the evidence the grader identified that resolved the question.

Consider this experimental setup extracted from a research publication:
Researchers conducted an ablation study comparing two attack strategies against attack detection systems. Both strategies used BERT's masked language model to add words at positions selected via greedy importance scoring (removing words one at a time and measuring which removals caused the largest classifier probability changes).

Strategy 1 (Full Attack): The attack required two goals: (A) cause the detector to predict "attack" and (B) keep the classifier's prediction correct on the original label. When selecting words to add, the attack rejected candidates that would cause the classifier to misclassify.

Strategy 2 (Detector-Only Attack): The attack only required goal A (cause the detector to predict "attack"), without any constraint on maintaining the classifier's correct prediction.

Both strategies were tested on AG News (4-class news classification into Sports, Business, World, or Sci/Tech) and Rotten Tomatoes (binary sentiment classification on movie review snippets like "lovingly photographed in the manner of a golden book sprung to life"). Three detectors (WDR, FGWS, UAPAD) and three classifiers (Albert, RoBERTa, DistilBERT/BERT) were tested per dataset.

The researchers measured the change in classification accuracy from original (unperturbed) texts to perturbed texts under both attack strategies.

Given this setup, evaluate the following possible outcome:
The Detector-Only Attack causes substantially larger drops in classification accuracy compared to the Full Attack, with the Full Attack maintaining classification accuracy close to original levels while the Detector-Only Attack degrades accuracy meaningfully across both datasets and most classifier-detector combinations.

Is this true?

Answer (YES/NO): YES